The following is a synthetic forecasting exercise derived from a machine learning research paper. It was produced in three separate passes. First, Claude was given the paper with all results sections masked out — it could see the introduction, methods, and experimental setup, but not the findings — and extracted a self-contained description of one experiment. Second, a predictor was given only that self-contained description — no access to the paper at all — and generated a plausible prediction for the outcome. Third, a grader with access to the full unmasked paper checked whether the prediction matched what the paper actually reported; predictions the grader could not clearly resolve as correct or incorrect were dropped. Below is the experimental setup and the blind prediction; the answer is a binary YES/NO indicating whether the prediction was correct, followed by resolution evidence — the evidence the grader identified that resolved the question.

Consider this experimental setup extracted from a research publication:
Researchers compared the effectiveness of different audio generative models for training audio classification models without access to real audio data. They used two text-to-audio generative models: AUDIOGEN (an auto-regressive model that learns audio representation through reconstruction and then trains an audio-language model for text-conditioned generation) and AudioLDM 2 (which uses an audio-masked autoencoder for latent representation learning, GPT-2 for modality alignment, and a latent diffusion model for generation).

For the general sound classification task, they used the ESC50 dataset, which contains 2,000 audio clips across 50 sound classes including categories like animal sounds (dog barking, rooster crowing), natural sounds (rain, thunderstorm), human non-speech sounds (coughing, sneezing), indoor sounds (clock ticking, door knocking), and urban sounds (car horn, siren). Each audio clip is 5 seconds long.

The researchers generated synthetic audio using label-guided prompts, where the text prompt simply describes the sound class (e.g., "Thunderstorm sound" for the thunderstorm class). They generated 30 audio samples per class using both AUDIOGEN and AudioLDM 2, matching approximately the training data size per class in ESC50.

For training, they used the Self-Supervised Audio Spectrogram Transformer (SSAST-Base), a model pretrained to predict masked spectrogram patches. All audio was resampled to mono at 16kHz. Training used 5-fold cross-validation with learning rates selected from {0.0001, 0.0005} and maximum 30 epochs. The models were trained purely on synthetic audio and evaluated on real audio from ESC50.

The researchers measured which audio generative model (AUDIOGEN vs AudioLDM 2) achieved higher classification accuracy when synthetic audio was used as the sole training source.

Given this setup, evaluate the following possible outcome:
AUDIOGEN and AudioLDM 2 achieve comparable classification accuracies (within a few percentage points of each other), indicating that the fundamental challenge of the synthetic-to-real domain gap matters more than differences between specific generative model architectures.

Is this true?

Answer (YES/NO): NO